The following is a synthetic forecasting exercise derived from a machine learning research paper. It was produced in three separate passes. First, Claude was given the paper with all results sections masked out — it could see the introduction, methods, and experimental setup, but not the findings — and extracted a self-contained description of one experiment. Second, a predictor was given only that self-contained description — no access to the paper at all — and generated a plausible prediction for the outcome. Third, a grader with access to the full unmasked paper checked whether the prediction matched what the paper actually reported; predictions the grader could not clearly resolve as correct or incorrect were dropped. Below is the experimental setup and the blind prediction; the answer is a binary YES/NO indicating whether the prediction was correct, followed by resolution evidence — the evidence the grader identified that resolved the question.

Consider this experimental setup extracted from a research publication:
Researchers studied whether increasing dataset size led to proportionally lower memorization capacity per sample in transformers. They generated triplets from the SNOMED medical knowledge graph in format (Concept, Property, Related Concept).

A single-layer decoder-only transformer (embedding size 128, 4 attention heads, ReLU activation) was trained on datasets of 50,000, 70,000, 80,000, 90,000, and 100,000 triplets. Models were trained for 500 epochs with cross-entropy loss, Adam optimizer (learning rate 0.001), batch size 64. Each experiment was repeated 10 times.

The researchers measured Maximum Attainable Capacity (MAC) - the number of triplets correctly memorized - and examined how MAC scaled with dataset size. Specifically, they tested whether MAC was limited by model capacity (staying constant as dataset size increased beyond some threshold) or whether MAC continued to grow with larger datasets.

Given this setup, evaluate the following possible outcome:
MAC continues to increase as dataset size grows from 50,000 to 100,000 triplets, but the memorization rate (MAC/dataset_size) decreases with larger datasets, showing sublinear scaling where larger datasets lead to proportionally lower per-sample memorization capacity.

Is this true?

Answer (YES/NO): YES